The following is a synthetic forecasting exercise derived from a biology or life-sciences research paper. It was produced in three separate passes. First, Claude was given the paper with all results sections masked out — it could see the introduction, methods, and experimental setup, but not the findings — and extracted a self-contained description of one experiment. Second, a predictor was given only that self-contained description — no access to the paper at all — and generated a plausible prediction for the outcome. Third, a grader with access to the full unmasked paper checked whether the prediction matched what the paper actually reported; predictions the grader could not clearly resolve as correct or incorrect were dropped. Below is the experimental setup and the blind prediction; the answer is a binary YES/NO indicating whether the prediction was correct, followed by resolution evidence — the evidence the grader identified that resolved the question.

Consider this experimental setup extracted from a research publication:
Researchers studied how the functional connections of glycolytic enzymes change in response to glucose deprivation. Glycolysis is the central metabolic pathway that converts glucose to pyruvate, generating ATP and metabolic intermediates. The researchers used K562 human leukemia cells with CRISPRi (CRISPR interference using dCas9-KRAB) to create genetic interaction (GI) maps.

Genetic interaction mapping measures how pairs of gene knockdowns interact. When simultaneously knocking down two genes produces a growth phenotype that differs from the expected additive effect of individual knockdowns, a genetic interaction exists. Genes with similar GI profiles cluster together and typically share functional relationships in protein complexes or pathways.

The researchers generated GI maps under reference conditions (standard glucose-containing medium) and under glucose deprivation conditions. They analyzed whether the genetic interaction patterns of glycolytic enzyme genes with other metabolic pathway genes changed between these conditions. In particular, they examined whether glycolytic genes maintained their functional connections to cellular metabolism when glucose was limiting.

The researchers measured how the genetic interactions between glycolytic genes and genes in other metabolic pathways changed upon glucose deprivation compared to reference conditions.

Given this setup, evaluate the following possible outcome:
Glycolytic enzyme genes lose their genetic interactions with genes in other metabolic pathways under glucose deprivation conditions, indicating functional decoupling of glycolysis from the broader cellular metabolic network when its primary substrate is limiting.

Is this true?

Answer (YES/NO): YES